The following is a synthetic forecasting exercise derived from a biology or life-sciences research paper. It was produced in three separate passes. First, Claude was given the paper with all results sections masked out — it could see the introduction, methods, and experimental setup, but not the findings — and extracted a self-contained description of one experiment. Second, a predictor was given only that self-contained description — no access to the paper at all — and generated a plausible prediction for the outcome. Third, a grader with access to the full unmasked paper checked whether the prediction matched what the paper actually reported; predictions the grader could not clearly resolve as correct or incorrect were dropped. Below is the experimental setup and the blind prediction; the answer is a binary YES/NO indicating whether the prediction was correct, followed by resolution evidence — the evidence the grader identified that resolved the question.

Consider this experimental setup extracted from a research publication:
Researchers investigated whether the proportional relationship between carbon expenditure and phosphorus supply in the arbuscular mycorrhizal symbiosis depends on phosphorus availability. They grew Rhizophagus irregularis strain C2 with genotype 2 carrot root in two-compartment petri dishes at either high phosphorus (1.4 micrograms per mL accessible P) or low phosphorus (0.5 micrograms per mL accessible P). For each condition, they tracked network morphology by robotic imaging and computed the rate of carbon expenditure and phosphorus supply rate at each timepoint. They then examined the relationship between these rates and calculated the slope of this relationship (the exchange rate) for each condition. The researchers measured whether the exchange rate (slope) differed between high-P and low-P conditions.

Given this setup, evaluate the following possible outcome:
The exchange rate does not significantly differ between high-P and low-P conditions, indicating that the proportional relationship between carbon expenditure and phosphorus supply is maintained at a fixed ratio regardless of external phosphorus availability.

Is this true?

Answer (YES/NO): YES